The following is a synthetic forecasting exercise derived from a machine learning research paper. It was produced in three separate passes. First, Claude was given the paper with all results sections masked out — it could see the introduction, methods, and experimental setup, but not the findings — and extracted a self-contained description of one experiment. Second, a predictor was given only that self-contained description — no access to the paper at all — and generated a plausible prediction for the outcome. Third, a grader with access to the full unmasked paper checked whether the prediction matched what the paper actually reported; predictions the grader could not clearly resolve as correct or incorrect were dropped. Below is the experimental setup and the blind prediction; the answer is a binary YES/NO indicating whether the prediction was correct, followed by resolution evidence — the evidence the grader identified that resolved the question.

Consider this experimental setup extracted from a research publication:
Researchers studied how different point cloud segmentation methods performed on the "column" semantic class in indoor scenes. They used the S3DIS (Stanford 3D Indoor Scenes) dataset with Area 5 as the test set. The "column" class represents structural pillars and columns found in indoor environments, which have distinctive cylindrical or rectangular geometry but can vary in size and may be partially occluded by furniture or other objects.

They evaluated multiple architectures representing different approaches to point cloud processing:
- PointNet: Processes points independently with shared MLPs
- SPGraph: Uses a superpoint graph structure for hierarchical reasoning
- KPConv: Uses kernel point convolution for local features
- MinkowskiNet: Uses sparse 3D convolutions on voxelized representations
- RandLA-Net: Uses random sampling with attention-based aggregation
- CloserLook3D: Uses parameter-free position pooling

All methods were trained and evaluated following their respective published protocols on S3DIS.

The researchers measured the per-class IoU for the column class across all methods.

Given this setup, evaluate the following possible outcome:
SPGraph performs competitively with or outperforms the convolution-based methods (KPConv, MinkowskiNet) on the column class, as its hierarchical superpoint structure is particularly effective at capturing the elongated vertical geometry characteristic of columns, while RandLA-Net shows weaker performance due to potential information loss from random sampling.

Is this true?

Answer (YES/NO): YES